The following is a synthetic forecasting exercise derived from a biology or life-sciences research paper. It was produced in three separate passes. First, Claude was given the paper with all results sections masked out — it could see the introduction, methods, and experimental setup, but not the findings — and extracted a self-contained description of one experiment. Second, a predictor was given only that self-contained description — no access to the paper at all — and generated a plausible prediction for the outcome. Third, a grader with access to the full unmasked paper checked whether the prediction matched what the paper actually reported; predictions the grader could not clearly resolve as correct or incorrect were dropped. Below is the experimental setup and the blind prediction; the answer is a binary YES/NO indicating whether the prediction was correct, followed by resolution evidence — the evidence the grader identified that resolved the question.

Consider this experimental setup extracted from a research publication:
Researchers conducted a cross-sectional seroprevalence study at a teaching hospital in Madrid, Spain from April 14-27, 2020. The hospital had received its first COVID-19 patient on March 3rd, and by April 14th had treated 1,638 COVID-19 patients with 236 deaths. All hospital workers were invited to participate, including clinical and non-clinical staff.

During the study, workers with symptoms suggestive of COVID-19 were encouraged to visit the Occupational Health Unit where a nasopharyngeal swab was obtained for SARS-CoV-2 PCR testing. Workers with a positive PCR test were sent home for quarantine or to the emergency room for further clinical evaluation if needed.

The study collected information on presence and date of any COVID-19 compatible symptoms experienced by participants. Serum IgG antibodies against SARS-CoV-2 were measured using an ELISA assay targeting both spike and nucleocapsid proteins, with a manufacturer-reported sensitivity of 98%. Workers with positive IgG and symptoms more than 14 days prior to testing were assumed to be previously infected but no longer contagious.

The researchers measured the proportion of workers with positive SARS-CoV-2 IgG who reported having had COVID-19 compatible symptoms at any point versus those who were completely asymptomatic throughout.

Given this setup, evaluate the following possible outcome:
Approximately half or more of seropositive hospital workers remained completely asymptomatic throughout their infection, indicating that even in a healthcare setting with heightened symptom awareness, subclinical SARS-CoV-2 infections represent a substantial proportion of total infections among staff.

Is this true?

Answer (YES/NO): NO